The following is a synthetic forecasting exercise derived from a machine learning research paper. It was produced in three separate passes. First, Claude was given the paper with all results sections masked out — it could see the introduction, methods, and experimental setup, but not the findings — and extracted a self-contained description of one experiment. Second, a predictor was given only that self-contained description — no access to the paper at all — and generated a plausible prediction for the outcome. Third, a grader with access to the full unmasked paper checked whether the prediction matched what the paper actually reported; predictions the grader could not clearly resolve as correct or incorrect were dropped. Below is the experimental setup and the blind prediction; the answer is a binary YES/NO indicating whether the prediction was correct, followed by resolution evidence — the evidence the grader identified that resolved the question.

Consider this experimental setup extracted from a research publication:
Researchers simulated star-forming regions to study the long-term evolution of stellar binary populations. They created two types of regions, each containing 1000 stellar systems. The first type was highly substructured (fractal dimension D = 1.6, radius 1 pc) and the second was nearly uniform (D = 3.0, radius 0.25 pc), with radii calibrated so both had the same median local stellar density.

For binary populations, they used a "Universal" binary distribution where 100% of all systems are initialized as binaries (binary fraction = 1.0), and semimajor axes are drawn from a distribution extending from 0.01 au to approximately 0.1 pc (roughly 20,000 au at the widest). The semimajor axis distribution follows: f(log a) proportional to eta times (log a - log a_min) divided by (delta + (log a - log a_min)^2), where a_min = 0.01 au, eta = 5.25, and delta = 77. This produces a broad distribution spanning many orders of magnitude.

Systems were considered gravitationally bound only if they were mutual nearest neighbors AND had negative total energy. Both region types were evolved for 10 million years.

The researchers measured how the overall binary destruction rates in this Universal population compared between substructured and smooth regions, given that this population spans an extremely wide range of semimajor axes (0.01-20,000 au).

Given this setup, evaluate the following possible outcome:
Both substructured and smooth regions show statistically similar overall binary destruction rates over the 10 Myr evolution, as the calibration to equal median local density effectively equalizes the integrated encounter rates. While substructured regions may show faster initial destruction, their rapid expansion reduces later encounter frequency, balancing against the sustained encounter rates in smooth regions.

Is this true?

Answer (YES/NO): NO